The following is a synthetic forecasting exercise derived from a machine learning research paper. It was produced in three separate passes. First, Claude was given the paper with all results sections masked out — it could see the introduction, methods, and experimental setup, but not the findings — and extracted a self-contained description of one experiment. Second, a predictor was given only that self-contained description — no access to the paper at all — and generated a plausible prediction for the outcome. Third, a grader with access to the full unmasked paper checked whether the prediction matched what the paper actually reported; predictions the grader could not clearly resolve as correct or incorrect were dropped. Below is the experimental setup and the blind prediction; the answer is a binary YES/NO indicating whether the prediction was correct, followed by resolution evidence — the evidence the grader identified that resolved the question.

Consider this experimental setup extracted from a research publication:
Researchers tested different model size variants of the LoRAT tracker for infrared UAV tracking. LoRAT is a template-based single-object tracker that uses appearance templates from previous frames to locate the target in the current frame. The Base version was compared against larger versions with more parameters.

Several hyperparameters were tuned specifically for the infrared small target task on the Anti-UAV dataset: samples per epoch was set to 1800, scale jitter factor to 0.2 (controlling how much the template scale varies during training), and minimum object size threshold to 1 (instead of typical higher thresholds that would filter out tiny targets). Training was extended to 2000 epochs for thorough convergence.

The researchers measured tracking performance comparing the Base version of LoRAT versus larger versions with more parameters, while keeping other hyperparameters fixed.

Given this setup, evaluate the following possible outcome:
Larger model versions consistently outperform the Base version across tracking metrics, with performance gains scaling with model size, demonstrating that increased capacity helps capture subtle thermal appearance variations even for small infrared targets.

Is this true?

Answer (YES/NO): NO